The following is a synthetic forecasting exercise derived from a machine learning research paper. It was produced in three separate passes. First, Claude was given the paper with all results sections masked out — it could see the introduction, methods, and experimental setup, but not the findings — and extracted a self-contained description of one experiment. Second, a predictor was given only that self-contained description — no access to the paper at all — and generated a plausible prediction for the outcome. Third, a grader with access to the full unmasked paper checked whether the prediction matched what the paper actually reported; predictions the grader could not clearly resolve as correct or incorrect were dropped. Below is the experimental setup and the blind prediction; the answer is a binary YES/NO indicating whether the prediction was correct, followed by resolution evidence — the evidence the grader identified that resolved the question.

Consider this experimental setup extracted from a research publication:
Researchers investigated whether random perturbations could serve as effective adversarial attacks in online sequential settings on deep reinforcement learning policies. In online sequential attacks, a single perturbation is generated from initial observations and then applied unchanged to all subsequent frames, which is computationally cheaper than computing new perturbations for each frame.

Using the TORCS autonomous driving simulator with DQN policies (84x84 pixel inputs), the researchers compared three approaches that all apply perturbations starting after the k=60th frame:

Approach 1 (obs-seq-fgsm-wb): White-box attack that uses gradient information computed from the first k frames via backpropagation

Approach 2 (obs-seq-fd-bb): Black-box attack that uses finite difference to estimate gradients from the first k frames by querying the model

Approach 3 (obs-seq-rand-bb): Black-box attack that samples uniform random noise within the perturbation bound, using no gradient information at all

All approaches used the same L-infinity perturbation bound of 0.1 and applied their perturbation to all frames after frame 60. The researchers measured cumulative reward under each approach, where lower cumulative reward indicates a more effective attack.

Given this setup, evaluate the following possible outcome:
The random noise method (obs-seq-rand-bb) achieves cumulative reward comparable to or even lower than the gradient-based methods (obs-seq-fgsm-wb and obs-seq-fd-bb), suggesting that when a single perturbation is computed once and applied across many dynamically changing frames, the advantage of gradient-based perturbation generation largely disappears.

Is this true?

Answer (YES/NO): NO